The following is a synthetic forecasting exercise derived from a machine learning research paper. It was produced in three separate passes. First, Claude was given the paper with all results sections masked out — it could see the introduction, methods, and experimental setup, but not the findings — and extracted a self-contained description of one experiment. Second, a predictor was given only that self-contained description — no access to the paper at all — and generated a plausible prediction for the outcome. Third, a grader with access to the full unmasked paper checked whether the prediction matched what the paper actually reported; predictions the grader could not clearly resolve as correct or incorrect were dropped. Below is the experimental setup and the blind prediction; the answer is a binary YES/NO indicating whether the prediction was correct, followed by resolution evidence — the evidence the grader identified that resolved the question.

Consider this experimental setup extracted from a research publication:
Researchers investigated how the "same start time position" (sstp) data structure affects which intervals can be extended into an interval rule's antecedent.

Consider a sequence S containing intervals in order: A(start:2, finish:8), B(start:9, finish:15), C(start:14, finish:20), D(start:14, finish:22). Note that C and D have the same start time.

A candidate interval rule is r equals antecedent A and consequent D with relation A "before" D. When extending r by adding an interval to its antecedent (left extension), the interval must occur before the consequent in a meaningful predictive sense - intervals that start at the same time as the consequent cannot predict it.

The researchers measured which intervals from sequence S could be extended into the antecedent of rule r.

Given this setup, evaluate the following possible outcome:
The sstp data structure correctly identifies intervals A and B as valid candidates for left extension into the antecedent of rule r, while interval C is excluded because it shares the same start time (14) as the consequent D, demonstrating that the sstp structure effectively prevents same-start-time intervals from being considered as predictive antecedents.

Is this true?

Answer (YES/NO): NO